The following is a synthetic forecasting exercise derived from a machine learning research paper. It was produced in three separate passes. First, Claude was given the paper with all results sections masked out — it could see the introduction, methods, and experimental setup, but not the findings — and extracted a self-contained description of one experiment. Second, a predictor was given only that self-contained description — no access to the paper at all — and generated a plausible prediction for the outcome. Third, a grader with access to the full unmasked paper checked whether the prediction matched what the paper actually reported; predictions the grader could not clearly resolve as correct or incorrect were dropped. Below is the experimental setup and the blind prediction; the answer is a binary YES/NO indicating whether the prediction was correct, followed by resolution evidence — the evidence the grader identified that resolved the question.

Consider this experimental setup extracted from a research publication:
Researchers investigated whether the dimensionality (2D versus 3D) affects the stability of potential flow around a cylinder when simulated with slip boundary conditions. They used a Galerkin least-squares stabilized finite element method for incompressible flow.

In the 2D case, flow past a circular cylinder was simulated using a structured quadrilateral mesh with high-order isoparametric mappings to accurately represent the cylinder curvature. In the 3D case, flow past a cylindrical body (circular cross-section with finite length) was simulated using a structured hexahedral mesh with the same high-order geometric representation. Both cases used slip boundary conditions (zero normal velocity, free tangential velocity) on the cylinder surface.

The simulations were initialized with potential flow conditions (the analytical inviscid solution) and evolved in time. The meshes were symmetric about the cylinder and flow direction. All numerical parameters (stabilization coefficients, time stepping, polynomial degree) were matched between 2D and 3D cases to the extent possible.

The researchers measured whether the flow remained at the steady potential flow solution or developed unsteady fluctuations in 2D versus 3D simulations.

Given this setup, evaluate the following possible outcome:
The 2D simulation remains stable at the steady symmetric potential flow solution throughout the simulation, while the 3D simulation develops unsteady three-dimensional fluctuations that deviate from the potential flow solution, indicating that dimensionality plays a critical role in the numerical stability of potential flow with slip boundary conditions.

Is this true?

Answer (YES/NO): NO